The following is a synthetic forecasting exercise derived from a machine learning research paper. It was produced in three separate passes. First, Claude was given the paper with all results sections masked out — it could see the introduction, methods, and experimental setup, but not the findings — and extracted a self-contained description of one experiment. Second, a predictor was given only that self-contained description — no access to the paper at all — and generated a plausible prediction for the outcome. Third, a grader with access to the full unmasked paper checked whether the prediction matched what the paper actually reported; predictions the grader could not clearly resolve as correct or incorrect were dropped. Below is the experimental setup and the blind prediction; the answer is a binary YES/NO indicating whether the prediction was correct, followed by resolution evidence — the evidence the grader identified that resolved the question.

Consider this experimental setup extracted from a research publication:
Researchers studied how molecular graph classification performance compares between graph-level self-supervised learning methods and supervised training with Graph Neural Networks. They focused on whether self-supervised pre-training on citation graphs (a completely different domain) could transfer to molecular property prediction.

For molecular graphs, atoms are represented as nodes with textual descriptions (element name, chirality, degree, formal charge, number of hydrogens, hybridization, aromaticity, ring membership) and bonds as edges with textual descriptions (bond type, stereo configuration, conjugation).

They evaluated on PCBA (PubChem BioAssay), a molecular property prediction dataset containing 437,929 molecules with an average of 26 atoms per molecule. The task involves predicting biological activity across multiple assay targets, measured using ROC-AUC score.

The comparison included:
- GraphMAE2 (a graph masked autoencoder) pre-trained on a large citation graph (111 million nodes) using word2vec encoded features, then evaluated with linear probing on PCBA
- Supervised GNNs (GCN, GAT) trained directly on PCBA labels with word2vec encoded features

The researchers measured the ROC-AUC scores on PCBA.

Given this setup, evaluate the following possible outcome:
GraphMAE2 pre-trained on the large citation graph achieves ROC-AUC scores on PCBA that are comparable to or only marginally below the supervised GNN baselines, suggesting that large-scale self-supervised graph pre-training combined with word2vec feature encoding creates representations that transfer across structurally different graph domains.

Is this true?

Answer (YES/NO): NO